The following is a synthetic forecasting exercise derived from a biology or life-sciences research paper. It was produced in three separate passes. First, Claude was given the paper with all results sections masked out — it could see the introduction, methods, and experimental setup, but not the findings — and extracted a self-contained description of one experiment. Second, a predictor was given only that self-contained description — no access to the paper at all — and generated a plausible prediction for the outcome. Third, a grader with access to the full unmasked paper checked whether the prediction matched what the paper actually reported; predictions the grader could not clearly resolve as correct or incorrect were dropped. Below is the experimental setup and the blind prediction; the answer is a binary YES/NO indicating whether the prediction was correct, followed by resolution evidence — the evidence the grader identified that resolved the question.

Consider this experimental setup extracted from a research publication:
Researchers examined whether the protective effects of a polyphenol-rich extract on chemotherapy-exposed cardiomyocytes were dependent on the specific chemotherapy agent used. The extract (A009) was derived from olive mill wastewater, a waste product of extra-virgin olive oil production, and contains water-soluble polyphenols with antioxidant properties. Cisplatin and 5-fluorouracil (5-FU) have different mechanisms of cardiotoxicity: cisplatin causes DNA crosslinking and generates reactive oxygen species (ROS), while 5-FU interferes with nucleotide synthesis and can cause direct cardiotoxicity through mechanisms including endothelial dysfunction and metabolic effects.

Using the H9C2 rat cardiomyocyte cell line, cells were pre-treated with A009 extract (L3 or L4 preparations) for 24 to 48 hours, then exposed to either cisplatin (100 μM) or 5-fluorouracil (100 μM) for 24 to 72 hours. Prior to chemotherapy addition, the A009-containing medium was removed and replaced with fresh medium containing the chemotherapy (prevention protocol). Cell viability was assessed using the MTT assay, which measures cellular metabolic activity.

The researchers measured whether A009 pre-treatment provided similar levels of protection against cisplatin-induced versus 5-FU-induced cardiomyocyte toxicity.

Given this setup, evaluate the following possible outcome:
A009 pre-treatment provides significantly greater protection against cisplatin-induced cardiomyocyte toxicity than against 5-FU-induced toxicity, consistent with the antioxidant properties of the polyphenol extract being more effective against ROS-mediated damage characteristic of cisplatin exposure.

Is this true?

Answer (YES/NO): NO